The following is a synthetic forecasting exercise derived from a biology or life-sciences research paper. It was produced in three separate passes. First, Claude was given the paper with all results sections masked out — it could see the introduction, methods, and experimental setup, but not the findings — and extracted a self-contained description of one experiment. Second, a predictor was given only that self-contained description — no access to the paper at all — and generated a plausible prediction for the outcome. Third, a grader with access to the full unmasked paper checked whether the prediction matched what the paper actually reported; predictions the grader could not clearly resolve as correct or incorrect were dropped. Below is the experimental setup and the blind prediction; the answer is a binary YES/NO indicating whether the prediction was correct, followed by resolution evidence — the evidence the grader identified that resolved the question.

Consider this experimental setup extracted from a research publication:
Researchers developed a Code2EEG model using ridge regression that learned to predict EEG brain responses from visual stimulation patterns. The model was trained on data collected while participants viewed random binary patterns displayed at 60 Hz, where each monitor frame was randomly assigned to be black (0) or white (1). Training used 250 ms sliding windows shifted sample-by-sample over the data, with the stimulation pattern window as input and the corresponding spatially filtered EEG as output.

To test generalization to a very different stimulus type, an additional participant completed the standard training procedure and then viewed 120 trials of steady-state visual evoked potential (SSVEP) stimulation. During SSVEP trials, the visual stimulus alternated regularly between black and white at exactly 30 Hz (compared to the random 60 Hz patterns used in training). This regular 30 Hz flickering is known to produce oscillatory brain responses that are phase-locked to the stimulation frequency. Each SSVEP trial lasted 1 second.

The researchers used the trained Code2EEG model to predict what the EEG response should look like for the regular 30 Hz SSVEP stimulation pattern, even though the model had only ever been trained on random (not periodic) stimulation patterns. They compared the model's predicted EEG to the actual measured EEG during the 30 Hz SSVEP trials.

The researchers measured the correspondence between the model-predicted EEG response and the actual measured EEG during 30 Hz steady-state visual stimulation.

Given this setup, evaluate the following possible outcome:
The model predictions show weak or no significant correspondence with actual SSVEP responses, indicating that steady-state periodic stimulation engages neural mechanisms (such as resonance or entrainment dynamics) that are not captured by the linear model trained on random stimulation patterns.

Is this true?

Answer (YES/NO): NO